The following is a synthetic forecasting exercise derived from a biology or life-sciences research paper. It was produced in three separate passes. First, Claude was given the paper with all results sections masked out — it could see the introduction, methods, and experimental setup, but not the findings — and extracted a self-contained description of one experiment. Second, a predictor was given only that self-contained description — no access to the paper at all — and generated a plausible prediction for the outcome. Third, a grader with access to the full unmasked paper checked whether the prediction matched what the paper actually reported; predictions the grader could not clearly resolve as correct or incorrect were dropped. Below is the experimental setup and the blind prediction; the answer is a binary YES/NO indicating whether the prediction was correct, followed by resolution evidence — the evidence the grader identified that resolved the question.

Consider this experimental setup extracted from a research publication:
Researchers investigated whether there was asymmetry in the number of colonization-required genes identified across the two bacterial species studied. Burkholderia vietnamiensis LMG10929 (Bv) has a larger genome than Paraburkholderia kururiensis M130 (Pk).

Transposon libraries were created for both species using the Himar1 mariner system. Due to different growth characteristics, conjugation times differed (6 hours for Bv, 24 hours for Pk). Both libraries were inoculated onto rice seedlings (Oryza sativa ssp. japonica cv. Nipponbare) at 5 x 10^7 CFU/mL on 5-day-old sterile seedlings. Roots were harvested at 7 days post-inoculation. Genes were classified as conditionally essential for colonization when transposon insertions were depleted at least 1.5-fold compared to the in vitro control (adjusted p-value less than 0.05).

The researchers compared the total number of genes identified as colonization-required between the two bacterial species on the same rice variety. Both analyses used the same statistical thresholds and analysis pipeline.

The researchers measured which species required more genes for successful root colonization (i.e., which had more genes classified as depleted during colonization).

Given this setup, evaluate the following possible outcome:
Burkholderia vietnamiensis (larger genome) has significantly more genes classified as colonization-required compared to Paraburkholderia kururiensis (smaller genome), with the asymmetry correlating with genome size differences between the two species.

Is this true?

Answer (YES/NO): NO